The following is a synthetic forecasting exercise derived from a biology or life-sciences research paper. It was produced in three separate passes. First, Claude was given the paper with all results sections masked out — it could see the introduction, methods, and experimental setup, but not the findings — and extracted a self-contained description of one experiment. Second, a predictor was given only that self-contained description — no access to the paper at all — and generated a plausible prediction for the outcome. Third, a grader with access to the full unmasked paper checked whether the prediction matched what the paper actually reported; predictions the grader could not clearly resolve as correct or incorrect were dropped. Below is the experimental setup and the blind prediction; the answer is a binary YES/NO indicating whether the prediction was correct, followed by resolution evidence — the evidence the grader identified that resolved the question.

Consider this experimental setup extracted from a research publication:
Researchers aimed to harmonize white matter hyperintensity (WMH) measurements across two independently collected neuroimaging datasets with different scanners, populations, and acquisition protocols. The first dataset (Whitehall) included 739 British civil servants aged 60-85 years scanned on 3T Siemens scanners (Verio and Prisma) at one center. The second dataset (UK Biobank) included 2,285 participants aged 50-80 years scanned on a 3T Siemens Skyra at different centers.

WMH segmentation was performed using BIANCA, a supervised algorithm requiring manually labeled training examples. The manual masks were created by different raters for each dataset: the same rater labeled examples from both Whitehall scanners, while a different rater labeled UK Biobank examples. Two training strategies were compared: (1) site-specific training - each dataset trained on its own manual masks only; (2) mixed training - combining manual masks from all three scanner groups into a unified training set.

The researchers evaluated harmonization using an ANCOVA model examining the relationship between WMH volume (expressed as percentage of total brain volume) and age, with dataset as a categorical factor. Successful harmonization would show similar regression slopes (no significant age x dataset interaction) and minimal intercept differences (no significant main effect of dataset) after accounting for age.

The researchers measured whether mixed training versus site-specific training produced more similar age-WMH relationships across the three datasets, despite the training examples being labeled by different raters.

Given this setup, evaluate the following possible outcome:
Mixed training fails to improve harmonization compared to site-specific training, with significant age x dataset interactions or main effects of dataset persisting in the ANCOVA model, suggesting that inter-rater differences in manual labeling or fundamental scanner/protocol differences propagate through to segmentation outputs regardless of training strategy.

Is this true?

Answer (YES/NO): NO